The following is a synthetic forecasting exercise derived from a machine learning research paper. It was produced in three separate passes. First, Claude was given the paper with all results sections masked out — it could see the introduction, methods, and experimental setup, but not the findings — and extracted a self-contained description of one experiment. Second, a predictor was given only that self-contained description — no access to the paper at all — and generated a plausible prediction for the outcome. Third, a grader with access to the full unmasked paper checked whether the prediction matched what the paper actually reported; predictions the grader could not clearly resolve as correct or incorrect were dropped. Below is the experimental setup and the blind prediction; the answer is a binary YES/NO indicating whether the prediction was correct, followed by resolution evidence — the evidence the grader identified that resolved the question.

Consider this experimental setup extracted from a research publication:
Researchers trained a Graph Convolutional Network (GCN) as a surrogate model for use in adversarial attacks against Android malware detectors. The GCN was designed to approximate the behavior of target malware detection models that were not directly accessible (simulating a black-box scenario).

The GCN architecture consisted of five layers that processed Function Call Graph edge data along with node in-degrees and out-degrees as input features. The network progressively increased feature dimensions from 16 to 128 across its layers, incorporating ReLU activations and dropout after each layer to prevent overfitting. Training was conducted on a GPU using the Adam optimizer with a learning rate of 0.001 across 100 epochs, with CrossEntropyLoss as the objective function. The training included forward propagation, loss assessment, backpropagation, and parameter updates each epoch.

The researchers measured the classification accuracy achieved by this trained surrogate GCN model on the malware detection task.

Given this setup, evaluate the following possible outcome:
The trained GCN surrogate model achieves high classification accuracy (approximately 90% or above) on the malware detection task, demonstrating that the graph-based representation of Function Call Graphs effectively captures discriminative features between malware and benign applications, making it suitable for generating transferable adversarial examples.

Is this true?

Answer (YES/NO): NO